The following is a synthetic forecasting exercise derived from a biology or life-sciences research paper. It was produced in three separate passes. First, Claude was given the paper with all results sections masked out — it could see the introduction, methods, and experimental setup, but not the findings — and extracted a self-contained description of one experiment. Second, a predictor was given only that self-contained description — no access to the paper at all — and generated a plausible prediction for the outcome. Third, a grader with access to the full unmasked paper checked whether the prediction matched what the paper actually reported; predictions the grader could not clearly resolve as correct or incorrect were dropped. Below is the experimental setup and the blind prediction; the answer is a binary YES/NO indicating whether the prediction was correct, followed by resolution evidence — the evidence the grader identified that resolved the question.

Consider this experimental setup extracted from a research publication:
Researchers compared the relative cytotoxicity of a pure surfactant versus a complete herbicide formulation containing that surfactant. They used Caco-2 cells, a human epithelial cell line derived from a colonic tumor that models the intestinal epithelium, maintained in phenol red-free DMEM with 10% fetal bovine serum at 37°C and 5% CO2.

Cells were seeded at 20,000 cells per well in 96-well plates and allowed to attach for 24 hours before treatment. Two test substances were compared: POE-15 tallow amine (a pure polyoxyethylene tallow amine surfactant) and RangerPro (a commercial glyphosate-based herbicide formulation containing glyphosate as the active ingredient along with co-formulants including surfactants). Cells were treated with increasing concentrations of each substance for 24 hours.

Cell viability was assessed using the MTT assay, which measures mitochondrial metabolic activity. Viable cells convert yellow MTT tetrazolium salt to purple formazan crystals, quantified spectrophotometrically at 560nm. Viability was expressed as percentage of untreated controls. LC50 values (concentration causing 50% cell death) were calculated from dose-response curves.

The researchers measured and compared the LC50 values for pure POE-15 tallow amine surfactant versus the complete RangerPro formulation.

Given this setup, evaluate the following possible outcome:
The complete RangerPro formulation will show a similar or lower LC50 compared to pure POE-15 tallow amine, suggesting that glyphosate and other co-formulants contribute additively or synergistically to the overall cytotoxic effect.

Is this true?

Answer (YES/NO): NO